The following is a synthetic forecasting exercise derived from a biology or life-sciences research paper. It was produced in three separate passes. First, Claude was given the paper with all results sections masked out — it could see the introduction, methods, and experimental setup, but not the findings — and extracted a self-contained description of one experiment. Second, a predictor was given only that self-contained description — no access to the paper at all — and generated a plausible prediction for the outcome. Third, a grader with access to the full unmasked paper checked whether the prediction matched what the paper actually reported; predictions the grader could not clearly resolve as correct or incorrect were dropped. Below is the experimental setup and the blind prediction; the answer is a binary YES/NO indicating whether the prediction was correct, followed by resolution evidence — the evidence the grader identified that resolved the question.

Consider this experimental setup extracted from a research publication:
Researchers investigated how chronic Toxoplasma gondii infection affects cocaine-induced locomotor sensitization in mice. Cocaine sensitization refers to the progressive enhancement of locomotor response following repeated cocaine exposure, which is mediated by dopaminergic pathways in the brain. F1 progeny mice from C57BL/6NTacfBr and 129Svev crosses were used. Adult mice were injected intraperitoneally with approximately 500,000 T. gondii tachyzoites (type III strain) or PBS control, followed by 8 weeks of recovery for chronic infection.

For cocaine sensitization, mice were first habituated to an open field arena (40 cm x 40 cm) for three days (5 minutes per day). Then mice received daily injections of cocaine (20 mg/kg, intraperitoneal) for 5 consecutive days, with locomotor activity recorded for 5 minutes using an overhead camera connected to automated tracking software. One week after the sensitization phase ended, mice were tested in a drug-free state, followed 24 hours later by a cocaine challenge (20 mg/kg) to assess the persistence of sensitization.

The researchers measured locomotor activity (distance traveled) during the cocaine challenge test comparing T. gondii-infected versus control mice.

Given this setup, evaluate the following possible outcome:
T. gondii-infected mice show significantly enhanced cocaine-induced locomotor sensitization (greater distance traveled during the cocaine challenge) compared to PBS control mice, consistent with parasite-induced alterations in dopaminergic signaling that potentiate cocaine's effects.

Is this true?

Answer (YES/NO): NO